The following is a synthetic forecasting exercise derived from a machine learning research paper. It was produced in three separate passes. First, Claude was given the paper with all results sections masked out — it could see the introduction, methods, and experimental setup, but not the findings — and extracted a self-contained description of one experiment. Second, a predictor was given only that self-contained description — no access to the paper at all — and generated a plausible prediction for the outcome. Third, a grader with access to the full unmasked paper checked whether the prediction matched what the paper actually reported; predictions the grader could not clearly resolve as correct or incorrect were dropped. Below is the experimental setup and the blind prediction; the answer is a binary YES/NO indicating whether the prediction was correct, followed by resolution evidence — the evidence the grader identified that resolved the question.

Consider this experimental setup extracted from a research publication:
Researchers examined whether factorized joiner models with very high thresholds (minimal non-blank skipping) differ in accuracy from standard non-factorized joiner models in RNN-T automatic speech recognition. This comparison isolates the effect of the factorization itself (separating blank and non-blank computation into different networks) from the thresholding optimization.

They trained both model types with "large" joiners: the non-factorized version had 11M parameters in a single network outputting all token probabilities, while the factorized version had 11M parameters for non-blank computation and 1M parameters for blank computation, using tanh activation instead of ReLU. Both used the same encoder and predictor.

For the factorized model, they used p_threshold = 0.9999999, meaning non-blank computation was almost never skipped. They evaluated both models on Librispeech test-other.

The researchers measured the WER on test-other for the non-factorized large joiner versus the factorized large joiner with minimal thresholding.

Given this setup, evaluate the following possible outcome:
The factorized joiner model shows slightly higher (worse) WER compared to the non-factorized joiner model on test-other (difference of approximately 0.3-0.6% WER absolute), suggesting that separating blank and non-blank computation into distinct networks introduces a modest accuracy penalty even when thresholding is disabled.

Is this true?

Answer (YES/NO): NO